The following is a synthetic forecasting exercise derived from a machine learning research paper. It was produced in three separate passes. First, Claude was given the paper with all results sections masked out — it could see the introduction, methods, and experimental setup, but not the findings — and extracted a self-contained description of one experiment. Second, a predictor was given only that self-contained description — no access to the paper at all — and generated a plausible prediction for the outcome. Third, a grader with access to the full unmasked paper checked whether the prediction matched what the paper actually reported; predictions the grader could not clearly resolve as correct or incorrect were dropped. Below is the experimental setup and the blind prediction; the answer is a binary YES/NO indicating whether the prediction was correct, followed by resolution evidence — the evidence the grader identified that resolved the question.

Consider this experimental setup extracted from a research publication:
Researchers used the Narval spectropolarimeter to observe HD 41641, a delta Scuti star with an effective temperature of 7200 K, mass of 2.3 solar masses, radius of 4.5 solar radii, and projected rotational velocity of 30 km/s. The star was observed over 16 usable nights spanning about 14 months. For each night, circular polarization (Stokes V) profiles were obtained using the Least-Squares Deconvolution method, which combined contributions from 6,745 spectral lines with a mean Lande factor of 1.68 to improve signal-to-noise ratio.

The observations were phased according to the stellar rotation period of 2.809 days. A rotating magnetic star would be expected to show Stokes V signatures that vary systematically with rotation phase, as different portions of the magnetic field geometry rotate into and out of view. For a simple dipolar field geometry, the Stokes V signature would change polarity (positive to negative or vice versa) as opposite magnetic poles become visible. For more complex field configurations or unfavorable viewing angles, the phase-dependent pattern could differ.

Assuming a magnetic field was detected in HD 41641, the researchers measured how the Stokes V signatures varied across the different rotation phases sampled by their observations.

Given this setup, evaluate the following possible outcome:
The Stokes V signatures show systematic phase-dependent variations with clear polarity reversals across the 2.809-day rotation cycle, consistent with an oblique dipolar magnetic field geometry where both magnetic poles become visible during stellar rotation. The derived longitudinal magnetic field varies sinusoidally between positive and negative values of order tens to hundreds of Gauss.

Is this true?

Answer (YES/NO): NO